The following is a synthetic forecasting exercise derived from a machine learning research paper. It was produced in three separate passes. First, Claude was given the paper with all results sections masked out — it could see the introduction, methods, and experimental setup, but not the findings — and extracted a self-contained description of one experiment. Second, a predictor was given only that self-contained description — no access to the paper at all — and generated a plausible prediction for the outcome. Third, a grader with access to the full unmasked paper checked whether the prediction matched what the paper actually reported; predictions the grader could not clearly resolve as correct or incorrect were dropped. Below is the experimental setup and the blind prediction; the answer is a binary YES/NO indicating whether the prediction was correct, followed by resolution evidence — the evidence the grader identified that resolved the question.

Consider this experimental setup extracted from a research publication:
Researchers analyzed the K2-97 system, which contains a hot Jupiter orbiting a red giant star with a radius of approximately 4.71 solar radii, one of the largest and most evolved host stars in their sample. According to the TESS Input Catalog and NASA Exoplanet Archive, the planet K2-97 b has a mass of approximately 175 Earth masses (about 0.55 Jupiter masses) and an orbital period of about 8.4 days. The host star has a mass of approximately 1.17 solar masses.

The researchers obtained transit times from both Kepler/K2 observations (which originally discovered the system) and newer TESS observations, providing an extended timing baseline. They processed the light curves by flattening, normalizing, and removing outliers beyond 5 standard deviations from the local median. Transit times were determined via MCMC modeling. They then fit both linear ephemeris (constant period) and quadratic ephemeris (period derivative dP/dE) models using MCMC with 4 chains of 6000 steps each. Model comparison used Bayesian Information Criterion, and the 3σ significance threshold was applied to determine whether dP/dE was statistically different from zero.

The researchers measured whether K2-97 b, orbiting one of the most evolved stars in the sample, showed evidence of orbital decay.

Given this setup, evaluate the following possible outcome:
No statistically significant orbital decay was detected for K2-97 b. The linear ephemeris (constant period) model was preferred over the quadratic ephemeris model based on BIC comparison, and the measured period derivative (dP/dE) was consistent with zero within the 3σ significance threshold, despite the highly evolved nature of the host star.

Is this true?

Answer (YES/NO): YES